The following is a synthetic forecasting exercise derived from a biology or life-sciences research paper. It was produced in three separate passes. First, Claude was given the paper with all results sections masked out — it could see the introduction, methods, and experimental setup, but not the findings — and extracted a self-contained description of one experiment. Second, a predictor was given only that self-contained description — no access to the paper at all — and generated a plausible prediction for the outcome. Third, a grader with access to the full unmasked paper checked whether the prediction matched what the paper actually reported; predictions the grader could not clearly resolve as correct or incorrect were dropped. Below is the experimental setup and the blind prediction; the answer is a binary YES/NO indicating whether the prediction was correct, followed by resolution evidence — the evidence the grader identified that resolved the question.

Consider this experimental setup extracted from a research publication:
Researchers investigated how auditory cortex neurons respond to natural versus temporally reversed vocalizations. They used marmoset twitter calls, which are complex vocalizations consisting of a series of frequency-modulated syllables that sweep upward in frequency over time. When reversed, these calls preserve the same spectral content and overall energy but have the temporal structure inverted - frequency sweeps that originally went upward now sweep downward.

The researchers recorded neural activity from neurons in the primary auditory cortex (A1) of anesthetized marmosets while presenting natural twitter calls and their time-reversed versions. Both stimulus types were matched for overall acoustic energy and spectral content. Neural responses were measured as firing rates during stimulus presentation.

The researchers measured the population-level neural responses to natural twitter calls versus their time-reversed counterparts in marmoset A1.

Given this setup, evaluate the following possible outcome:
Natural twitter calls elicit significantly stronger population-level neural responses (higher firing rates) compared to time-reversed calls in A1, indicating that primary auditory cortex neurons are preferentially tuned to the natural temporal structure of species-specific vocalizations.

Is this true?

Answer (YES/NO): YES